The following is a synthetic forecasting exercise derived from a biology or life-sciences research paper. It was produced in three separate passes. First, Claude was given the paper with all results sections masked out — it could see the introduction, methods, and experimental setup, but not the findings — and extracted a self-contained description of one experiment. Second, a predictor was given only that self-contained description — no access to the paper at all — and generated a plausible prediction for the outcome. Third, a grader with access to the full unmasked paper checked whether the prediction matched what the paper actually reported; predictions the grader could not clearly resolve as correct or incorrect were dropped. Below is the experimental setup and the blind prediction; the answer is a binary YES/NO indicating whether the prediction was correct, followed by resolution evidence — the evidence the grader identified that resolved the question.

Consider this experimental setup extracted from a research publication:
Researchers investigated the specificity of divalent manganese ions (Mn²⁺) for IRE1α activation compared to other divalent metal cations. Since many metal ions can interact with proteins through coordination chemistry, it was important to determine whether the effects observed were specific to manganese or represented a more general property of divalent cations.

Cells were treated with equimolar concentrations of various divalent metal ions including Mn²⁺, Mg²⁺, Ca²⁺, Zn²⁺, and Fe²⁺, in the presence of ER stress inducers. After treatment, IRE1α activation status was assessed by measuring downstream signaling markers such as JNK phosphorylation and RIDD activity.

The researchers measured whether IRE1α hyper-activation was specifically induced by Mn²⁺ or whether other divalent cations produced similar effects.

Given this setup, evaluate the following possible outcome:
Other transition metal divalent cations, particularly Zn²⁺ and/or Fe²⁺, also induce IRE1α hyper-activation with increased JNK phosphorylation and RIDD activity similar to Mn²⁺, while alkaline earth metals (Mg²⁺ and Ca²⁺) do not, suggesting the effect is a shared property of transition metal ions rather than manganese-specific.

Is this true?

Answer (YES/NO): NO